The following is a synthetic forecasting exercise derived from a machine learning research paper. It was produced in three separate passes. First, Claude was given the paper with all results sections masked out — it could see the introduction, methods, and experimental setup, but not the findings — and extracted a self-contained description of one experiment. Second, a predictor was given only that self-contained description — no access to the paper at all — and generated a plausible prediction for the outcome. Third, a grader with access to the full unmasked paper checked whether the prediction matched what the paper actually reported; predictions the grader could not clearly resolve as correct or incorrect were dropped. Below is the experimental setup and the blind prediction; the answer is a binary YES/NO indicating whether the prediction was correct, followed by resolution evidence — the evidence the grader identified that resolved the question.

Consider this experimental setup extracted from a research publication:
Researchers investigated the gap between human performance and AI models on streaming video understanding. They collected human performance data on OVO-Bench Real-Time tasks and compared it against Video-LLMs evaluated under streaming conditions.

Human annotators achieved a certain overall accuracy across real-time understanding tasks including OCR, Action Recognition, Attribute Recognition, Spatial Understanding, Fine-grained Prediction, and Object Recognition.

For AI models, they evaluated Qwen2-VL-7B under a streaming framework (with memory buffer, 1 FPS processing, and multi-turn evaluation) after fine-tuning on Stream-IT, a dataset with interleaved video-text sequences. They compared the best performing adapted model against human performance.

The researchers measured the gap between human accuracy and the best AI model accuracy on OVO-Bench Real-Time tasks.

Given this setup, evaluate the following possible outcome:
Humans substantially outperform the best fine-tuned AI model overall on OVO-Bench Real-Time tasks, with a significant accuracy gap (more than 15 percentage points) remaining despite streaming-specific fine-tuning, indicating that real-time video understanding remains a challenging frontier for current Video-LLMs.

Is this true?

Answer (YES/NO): YES